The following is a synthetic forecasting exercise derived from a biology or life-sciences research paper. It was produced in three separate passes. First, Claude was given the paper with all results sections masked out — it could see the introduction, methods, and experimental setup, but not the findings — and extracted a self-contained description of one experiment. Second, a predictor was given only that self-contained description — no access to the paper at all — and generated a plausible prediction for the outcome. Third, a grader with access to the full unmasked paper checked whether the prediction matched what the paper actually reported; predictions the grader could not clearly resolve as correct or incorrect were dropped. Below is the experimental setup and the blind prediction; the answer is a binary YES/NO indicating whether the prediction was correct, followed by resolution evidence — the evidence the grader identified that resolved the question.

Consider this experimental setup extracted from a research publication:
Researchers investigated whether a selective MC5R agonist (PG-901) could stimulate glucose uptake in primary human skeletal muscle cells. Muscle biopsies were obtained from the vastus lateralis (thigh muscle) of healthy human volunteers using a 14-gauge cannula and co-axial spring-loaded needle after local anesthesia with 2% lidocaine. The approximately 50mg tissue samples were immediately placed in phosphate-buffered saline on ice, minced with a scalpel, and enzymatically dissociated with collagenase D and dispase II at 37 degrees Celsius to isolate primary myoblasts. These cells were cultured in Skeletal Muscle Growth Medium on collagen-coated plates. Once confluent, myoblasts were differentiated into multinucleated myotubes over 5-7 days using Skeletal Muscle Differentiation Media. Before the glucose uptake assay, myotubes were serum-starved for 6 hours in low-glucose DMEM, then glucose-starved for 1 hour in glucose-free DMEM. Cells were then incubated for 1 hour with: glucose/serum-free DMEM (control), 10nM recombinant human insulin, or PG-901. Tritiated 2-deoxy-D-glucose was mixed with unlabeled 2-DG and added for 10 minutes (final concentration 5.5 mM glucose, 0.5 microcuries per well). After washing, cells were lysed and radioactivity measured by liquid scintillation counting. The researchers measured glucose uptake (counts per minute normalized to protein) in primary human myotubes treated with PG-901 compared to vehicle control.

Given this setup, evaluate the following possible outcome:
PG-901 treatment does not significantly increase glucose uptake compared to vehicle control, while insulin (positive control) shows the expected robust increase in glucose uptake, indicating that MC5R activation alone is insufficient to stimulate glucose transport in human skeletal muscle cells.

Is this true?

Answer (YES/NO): NO